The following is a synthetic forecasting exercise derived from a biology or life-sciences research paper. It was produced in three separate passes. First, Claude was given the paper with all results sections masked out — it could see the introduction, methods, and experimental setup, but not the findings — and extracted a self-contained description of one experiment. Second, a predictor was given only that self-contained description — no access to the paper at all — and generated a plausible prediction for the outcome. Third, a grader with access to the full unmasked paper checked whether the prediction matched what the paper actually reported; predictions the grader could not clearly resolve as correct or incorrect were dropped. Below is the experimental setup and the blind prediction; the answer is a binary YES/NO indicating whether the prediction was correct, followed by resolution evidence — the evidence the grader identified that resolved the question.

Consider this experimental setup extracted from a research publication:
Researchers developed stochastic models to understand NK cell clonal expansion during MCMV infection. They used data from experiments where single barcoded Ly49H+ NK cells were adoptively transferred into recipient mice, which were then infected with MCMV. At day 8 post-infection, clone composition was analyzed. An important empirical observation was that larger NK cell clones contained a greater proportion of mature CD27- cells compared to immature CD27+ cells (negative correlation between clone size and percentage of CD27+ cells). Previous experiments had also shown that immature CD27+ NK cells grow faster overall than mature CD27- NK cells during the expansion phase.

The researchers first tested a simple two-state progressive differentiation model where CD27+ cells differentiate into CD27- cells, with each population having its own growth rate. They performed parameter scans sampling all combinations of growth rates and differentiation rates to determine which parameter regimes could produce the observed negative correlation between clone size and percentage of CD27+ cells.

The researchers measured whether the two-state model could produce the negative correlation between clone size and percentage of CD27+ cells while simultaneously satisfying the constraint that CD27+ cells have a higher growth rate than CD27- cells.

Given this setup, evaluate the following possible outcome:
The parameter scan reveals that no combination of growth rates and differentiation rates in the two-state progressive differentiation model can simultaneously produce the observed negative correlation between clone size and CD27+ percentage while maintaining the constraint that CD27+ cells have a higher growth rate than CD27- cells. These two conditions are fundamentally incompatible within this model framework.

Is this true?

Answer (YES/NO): YES